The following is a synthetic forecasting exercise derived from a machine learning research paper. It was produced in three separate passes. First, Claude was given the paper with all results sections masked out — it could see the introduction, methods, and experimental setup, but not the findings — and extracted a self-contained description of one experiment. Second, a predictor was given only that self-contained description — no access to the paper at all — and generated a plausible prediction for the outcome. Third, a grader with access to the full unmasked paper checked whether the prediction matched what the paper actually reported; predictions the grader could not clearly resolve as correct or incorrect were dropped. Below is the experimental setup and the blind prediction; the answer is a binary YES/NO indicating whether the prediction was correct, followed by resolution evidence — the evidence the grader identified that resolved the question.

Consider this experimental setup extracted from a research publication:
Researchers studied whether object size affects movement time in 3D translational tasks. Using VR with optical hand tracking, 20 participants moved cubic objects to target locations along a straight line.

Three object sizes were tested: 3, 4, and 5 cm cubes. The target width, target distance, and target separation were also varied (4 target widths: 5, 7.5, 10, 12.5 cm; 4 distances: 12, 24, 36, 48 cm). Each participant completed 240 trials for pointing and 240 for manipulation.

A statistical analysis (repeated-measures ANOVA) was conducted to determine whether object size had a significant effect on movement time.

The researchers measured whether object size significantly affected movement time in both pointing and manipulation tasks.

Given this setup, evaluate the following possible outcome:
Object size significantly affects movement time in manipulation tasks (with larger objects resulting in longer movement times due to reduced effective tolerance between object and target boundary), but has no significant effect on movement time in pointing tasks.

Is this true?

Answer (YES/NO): NO